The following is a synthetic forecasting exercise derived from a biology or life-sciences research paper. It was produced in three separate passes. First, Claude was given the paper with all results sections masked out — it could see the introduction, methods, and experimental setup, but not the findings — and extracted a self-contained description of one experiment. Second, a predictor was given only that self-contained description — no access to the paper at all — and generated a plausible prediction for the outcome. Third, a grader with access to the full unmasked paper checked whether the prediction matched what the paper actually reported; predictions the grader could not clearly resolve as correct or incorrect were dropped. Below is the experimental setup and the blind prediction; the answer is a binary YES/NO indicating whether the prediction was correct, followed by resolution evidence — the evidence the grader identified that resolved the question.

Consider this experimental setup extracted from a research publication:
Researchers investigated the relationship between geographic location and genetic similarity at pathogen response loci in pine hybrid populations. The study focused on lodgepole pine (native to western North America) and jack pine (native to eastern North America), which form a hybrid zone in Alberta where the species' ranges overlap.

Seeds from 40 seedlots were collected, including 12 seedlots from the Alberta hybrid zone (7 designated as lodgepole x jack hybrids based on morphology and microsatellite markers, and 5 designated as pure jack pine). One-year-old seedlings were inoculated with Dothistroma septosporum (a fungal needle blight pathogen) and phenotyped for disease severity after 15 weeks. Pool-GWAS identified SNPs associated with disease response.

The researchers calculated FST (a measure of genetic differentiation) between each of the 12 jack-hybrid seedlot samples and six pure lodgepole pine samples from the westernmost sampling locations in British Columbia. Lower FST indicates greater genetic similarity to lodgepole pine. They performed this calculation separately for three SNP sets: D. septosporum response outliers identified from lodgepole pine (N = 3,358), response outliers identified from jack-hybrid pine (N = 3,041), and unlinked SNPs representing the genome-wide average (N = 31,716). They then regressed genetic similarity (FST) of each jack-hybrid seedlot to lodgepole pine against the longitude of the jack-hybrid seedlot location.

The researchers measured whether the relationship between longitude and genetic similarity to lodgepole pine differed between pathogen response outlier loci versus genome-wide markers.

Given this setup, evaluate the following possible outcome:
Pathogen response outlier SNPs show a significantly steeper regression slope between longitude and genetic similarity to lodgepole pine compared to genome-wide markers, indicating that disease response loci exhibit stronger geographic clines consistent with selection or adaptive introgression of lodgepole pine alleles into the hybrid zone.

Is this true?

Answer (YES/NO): NO